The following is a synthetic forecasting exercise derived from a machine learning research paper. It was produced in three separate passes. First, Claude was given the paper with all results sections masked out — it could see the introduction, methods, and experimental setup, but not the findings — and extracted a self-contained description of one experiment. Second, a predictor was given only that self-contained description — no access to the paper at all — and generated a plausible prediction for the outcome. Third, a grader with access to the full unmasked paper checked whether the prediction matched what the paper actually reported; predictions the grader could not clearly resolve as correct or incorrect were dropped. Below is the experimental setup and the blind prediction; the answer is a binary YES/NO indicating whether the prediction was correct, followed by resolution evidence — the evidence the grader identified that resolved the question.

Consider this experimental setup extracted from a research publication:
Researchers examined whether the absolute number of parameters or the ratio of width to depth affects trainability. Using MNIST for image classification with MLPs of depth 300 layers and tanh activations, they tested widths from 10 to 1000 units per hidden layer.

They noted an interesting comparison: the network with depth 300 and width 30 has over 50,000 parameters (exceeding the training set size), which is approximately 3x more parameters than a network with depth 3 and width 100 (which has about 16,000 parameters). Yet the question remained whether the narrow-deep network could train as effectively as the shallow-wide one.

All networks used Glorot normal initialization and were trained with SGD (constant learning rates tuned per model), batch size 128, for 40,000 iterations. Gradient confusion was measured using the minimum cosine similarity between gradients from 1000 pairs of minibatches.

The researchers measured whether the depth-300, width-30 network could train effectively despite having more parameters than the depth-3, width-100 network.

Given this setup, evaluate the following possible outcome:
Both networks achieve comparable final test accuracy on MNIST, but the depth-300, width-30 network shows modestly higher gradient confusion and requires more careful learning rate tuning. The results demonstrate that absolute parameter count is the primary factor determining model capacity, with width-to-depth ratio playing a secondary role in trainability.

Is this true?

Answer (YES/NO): NO